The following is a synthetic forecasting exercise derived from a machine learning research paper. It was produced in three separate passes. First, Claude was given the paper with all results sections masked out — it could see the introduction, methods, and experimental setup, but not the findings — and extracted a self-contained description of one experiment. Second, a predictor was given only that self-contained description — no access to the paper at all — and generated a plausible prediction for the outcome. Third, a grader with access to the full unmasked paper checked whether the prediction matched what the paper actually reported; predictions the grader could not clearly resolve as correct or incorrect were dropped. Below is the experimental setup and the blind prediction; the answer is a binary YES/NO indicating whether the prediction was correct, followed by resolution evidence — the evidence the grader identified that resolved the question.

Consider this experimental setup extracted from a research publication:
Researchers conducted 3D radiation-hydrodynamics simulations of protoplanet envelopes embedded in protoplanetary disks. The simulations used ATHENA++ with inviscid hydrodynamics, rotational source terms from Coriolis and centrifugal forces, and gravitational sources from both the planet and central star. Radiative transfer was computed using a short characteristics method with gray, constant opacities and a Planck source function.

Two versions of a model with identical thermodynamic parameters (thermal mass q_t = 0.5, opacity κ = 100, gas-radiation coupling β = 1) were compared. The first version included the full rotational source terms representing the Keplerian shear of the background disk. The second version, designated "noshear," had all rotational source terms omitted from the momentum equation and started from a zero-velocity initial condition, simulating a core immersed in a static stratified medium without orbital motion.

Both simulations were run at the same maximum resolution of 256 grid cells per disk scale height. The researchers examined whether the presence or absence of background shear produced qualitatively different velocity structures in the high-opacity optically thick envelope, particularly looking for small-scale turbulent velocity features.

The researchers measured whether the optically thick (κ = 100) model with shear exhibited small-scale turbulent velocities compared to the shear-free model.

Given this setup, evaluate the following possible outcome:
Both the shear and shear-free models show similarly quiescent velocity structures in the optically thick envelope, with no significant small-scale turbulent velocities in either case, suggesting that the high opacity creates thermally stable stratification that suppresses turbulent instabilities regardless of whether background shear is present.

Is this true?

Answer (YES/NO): NO